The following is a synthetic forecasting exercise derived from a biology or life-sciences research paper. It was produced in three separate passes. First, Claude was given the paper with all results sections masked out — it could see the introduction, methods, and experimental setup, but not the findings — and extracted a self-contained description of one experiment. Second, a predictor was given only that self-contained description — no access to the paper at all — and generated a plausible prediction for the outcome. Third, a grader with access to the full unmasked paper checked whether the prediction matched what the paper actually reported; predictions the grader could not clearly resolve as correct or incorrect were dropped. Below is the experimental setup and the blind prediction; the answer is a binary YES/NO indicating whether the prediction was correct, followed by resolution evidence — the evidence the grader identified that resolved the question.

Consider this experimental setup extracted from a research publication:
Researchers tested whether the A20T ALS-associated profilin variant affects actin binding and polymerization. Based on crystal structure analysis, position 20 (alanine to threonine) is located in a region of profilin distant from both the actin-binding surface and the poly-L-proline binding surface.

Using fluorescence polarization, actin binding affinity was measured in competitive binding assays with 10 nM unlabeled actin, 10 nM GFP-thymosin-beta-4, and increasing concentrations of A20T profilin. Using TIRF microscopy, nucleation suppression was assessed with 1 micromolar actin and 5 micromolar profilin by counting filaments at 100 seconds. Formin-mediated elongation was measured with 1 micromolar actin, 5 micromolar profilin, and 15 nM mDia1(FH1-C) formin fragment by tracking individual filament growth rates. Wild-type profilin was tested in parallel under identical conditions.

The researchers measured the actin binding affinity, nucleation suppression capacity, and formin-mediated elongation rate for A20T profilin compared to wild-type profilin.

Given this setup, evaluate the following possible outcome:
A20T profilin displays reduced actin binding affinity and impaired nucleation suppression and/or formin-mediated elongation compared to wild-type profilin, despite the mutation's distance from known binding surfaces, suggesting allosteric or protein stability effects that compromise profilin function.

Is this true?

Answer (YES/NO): NO